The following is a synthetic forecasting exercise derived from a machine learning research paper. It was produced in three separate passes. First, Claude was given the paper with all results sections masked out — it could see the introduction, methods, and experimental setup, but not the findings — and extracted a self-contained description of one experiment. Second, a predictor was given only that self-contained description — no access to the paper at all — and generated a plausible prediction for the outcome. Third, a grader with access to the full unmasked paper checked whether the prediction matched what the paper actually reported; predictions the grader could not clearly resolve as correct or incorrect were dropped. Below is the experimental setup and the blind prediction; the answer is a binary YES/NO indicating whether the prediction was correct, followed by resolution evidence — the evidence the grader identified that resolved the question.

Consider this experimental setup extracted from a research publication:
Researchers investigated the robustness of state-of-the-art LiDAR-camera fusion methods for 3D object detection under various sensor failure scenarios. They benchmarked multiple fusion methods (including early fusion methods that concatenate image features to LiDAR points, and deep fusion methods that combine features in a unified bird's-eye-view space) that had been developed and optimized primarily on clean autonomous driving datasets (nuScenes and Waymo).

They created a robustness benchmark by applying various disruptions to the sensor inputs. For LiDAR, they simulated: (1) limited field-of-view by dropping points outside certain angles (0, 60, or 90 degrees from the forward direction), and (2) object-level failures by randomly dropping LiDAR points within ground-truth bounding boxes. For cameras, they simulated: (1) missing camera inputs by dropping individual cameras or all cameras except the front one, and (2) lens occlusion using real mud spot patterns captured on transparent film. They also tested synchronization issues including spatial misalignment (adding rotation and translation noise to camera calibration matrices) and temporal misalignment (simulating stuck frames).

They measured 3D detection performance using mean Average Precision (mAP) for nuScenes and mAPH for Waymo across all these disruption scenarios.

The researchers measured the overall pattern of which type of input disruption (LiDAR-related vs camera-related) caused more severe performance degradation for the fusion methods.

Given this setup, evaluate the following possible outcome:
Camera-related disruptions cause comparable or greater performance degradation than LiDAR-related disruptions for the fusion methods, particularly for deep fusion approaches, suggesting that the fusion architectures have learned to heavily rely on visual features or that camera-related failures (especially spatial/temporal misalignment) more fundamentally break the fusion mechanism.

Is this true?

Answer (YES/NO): NO